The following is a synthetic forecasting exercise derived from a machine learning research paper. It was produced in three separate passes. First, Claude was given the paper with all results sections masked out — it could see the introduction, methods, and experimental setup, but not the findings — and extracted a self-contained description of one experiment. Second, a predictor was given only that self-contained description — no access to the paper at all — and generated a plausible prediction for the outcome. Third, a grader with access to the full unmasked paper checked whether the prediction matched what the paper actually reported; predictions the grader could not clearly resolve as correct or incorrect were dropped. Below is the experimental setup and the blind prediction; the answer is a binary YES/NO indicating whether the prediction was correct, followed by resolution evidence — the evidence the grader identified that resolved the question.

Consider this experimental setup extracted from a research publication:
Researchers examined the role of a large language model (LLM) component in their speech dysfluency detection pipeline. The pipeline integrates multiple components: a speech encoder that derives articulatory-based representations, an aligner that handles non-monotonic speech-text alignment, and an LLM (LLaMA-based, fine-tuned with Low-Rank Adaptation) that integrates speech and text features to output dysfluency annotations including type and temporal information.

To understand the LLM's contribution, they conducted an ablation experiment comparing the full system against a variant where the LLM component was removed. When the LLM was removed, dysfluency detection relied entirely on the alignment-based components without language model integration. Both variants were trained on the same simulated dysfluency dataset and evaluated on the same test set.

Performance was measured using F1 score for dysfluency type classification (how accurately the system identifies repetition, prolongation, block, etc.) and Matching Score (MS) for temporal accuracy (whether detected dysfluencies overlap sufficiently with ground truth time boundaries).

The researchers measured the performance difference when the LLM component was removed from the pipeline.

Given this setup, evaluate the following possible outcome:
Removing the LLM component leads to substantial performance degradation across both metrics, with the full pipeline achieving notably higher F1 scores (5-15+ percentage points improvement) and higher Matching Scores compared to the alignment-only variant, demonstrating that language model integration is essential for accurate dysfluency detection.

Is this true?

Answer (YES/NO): NO